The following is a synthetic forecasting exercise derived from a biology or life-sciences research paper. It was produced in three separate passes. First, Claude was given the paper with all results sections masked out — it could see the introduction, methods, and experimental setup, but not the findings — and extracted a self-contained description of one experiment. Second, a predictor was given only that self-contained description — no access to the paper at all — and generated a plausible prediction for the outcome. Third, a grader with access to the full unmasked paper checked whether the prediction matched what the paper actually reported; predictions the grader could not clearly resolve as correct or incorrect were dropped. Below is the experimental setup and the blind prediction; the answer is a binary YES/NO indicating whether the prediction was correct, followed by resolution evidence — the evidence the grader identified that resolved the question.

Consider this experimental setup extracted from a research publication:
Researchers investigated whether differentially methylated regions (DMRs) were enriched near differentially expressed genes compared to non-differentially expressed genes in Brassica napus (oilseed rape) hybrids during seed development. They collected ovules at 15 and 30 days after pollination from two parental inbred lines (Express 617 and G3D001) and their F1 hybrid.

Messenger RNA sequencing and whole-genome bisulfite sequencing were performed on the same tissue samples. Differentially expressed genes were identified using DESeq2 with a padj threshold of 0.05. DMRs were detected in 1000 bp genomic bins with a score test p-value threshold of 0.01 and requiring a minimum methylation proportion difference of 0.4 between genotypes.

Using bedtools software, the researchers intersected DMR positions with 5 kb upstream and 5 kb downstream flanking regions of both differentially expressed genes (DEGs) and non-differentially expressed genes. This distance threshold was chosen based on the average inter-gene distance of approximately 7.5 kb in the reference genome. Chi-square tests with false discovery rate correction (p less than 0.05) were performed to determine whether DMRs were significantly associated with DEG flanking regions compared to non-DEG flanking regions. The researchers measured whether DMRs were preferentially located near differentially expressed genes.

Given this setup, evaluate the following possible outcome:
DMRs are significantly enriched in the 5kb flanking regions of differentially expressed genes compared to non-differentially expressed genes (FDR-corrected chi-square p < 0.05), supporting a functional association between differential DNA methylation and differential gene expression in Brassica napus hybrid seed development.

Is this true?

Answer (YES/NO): NO